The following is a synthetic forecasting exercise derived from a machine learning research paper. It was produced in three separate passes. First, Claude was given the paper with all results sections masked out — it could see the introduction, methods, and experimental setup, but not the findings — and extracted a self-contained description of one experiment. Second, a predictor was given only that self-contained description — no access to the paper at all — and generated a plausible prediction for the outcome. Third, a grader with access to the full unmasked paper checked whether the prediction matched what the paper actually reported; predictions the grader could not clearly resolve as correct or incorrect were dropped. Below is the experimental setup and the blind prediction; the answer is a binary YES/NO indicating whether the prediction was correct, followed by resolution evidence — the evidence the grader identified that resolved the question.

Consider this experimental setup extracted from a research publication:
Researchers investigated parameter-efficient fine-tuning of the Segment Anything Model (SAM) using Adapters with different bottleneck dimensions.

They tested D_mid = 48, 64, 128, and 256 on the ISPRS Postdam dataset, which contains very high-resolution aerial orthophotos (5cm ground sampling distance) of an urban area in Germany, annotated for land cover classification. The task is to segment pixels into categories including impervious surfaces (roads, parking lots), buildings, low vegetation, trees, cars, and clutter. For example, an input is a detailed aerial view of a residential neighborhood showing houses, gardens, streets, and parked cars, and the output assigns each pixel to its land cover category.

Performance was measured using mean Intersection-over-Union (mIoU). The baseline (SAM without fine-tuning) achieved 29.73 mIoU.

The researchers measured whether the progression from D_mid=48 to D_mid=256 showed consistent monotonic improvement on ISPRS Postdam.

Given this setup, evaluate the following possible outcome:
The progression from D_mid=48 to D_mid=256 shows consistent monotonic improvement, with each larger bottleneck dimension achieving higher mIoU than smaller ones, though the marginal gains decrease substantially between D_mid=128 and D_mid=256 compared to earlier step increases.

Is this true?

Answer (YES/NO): NO